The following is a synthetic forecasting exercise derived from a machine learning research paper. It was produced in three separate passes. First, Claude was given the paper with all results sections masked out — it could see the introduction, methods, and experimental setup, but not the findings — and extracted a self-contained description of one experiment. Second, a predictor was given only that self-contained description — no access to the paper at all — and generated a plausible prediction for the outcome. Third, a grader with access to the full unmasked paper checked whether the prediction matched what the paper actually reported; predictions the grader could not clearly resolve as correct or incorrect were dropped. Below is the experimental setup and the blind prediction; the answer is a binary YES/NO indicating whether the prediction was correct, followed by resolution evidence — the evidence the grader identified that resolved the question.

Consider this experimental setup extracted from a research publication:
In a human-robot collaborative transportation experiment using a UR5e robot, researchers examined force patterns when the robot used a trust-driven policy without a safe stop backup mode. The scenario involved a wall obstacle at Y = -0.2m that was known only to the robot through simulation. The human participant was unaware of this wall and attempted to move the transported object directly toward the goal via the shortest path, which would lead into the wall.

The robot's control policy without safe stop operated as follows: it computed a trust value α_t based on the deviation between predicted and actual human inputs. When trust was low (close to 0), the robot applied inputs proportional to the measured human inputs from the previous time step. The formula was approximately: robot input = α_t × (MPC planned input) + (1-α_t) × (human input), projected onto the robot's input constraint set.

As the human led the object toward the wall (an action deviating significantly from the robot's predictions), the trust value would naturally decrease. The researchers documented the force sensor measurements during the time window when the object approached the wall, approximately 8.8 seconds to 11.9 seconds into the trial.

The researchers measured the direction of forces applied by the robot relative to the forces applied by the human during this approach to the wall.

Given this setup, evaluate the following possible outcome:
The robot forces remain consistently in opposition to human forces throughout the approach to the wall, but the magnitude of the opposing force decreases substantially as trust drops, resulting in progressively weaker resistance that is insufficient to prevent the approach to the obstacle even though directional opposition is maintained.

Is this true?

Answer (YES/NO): NO